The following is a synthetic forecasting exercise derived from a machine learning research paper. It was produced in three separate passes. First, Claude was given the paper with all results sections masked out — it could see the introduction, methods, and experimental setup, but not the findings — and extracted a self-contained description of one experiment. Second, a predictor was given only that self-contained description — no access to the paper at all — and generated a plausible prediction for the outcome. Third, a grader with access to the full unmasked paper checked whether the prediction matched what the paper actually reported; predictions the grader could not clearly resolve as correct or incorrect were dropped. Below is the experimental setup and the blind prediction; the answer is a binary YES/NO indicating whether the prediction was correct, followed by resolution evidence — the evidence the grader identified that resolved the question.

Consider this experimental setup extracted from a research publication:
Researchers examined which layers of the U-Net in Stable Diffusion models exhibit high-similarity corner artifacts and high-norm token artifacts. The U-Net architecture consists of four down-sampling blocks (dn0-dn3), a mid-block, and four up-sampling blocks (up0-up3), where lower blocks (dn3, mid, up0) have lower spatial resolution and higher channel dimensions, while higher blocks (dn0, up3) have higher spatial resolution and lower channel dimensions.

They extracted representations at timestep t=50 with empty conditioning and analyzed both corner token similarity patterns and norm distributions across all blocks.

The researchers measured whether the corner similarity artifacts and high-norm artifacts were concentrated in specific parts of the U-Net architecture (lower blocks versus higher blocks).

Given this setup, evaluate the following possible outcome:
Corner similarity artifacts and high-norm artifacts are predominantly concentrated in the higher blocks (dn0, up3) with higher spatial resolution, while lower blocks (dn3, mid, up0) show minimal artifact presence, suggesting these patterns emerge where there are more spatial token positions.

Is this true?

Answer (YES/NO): NO